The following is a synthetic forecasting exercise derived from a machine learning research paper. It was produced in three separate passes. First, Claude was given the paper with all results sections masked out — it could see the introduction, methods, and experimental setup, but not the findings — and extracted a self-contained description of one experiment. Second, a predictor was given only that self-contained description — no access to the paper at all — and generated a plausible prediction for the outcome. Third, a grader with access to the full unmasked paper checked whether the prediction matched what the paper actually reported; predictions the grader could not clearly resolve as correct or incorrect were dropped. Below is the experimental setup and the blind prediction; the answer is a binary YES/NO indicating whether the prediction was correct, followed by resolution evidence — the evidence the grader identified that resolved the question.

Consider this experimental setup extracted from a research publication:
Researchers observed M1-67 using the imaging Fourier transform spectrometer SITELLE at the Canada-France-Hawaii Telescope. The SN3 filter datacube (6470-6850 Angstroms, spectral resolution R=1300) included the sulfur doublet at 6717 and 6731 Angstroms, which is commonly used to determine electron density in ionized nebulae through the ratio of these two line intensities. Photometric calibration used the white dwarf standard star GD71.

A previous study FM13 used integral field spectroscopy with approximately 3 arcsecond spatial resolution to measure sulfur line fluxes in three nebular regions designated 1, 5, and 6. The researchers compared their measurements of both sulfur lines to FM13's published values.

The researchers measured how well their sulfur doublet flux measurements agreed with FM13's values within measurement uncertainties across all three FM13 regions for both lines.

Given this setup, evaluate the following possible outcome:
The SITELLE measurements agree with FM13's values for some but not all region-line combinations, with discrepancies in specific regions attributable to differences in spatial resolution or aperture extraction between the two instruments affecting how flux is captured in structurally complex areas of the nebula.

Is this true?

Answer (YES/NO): YES